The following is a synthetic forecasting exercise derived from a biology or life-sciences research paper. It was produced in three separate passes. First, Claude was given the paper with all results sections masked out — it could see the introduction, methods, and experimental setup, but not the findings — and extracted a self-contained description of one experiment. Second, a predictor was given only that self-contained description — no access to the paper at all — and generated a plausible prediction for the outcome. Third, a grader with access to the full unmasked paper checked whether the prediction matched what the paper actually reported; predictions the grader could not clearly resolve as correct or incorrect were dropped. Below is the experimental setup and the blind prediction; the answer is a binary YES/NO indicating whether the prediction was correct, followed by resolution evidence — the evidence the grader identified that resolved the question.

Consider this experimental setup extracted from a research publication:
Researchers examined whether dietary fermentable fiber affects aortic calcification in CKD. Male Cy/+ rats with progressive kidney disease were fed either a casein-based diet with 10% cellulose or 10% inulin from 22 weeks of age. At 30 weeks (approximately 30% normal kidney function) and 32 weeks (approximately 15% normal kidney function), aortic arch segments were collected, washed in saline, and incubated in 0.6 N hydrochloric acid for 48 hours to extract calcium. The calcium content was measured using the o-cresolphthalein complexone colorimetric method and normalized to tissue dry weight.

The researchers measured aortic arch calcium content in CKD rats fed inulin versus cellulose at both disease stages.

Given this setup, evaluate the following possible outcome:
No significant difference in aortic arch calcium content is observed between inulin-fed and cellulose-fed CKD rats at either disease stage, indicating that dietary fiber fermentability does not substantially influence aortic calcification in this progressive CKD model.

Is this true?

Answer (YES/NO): NO